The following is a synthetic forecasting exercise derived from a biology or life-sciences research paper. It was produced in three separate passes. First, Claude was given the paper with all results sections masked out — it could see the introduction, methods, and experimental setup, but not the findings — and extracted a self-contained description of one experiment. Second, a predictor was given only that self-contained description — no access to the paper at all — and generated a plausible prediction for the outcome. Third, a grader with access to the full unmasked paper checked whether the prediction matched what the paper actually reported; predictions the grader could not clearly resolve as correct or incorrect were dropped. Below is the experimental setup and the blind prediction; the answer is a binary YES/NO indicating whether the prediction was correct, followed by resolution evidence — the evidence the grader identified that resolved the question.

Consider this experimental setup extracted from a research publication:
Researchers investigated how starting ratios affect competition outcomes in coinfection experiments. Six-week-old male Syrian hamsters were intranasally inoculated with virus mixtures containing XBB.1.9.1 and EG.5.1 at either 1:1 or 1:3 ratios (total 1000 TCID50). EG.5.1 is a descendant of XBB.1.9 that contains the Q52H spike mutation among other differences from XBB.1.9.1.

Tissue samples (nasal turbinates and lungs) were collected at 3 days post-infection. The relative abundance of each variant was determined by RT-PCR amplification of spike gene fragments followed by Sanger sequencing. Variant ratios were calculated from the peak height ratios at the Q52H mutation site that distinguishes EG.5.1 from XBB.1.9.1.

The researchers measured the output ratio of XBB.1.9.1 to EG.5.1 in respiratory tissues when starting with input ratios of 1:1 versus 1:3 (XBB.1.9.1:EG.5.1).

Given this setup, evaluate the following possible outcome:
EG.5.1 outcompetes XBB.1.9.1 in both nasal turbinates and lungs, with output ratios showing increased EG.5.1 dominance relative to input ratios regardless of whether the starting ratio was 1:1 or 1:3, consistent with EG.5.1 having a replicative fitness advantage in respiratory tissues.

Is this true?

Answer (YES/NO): NO